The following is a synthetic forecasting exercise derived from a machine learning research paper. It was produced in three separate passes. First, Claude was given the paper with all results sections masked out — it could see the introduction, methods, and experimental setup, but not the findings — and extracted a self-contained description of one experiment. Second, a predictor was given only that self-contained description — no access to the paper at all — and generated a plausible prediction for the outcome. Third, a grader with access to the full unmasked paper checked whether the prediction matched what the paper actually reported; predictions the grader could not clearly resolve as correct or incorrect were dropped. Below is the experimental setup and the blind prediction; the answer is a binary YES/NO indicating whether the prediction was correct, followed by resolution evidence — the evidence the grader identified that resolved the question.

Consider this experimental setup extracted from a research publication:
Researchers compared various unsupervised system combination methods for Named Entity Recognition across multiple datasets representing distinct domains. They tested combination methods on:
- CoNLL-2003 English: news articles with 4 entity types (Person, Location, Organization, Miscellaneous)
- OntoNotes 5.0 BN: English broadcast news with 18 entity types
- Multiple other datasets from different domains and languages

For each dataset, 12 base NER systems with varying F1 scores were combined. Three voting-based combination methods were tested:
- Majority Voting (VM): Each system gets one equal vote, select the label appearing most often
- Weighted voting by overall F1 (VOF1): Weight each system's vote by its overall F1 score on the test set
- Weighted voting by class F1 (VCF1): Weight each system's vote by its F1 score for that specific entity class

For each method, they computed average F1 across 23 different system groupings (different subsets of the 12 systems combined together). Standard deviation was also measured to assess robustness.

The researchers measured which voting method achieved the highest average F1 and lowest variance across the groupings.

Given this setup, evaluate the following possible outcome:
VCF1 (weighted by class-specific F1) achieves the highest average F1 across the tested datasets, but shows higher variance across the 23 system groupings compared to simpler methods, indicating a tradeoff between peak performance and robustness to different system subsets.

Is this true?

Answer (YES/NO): NO